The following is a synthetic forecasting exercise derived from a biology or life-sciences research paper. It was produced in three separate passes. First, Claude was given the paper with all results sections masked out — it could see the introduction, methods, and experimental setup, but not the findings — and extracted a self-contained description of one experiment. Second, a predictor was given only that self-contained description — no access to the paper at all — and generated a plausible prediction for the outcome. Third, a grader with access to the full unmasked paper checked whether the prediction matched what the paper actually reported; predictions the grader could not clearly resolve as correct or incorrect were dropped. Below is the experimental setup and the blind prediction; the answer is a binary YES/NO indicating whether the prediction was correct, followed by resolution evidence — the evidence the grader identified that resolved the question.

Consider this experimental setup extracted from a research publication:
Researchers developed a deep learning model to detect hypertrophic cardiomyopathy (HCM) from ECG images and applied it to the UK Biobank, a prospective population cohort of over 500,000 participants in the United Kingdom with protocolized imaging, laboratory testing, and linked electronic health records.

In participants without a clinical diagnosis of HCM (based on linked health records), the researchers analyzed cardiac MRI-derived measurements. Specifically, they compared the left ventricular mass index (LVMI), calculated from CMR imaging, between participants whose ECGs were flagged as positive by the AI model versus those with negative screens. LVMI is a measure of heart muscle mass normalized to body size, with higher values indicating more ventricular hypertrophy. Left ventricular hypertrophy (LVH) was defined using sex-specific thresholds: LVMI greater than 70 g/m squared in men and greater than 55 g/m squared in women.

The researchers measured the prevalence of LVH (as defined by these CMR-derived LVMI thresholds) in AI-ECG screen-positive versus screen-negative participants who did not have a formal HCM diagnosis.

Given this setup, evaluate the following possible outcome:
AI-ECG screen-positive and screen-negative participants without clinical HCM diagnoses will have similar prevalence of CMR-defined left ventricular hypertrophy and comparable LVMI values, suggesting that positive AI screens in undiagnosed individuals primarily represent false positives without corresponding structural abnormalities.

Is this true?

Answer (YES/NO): NO